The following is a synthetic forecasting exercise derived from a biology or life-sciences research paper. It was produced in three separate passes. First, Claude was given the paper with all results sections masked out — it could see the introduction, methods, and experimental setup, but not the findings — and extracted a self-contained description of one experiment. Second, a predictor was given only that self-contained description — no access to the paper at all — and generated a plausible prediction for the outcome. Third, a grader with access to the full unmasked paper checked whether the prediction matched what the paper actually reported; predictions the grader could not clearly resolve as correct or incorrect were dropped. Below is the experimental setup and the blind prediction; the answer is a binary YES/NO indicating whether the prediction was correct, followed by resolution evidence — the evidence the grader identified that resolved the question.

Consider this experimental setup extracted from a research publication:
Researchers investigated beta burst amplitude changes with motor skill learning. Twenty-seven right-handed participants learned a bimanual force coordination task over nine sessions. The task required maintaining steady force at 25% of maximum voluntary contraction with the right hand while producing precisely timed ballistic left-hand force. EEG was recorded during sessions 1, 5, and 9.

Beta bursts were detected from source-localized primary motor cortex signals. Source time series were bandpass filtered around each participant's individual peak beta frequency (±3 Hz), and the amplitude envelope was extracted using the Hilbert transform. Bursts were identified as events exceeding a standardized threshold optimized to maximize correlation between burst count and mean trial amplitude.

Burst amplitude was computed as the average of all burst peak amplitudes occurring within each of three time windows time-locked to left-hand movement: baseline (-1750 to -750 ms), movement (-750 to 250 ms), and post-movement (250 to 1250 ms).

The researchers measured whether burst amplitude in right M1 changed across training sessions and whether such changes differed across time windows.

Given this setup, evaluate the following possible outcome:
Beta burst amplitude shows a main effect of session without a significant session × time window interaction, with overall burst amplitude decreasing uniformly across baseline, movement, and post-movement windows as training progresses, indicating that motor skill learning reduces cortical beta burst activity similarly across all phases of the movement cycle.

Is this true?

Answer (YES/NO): NO